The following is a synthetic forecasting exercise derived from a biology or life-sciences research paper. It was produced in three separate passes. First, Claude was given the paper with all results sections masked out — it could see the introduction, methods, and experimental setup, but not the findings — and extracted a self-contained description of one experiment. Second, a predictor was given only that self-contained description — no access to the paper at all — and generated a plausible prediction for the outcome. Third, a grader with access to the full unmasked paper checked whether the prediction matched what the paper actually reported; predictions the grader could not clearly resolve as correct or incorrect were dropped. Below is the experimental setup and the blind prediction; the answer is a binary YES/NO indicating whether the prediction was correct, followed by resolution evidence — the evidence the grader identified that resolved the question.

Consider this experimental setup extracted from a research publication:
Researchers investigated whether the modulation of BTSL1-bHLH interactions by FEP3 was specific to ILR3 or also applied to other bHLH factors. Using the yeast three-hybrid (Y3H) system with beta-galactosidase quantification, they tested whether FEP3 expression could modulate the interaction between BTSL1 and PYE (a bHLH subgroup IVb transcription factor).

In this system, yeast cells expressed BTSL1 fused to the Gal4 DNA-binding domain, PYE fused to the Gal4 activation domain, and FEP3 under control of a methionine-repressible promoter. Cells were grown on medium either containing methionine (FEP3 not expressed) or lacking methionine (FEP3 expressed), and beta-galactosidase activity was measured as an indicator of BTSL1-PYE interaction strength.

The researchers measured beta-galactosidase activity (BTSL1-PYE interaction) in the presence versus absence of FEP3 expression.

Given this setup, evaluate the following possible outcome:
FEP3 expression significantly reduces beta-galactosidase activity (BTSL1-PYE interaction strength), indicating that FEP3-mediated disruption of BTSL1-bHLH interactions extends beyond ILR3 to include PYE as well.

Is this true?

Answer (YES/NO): YES